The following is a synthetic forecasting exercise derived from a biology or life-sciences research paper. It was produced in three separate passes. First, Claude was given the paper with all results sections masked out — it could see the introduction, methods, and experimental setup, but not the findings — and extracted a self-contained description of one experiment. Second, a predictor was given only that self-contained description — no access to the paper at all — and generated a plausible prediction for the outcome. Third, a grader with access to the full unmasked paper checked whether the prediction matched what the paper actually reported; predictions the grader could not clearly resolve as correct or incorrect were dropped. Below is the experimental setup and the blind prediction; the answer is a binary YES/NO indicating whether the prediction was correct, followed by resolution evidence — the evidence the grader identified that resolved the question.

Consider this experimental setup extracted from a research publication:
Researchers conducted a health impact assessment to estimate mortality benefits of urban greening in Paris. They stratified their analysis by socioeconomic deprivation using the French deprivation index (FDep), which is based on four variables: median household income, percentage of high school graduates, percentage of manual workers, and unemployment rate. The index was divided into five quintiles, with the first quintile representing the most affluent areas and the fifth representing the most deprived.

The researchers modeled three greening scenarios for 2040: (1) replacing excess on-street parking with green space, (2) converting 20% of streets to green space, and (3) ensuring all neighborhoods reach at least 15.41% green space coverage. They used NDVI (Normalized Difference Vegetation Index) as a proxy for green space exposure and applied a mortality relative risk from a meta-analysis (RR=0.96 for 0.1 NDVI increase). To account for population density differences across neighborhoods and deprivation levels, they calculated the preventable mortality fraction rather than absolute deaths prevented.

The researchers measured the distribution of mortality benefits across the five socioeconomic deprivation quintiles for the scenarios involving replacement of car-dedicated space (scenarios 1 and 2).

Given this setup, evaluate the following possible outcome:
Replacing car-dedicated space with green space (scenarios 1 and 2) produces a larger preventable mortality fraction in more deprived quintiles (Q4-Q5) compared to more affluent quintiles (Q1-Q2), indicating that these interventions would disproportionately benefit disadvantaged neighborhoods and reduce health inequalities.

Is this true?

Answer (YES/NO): NO